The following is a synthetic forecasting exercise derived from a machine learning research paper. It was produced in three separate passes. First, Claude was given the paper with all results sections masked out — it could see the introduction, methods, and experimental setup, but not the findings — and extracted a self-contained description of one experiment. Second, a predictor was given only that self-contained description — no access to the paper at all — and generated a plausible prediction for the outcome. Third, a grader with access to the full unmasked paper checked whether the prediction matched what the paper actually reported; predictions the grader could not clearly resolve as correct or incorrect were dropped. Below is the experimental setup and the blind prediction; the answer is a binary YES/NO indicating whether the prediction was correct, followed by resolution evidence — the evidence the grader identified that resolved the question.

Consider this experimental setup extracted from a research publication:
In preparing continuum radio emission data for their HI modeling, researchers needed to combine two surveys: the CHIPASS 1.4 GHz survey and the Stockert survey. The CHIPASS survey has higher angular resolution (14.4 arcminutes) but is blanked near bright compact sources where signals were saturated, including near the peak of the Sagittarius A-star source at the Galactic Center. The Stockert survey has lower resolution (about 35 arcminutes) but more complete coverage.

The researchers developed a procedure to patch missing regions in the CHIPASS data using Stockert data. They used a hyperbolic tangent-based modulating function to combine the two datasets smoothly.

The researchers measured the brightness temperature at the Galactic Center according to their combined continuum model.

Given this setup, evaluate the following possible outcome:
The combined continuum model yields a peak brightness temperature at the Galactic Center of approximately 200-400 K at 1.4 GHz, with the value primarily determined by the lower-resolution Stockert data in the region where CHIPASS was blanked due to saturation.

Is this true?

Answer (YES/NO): NO